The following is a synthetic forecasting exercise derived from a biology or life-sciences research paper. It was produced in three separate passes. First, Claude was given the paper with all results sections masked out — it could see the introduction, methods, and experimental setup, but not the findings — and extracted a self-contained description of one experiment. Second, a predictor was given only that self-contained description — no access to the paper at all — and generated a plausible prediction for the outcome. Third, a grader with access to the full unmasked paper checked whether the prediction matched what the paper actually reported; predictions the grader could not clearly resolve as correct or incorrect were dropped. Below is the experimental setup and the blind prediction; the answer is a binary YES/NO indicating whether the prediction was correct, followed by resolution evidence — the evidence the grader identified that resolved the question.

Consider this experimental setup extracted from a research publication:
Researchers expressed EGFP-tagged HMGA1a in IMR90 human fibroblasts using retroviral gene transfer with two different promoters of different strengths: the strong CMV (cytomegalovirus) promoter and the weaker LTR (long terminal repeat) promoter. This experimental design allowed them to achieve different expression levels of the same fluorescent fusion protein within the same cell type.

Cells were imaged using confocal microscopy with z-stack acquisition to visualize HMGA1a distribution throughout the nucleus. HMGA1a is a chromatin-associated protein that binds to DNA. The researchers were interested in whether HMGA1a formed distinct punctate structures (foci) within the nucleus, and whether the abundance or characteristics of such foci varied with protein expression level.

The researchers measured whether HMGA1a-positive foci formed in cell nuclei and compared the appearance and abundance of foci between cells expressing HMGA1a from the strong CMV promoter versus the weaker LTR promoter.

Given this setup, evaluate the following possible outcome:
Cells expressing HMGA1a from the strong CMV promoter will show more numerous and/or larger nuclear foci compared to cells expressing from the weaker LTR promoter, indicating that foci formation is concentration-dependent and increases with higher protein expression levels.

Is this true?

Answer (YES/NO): YES